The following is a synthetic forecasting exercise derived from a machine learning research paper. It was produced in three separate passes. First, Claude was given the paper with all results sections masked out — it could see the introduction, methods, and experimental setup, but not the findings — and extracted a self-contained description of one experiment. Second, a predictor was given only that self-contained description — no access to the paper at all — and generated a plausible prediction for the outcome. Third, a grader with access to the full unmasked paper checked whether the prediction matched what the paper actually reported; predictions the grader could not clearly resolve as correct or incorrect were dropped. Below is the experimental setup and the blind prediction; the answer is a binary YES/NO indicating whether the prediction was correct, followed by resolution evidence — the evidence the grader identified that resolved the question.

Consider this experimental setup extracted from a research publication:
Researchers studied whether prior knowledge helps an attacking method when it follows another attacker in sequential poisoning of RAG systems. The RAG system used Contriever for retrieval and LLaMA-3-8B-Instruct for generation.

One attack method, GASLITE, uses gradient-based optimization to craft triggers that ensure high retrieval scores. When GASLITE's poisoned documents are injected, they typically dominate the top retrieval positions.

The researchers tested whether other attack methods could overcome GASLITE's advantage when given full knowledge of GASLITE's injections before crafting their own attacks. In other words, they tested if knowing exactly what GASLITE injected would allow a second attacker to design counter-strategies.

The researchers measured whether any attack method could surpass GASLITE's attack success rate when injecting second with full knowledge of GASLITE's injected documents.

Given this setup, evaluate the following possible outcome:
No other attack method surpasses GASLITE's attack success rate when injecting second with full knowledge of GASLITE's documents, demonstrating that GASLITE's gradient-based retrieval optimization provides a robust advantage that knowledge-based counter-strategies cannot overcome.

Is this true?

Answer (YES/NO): YES